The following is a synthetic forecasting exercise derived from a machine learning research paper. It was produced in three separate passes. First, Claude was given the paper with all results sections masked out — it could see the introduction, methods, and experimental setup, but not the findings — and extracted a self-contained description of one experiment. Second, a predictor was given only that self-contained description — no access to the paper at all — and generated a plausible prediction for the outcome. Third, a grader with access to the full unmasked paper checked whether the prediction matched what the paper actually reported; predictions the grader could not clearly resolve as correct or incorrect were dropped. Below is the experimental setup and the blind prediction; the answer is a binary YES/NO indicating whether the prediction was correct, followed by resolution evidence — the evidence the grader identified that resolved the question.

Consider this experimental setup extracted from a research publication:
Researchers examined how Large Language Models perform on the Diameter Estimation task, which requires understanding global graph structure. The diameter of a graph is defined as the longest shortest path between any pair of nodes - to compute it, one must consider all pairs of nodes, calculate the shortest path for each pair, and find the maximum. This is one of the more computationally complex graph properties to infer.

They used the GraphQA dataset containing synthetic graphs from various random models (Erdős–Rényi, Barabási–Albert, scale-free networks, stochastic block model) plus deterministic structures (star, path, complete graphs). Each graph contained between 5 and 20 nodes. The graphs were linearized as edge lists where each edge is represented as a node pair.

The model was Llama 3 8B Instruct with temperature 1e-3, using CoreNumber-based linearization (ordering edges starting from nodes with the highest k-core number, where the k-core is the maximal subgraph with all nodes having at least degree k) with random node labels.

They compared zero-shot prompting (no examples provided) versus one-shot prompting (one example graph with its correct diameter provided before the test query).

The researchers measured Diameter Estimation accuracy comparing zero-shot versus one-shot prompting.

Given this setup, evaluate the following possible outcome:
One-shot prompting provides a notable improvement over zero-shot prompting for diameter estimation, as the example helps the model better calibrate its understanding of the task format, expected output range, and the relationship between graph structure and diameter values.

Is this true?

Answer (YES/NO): YES